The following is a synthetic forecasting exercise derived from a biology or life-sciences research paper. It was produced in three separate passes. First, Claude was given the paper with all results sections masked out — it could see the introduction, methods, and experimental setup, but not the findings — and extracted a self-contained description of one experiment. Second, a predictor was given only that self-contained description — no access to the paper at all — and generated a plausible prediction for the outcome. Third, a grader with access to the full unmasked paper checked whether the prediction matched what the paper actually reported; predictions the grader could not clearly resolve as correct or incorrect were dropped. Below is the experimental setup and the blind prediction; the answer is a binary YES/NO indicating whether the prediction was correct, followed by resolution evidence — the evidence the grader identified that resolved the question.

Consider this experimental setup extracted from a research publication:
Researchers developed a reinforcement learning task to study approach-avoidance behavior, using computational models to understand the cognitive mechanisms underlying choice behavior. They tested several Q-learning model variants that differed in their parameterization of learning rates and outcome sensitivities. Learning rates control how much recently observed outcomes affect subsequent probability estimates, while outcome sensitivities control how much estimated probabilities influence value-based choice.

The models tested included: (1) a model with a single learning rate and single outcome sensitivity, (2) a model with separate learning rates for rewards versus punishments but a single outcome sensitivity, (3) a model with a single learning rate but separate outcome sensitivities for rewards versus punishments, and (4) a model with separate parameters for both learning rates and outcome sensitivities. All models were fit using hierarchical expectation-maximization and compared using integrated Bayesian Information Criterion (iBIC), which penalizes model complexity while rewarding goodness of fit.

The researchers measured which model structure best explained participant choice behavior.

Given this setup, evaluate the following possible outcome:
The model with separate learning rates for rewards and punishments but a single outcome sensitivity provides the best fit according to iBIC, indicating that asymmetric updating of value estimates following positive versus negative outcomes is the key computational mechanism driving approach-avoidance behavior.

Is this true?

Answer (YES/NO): NO